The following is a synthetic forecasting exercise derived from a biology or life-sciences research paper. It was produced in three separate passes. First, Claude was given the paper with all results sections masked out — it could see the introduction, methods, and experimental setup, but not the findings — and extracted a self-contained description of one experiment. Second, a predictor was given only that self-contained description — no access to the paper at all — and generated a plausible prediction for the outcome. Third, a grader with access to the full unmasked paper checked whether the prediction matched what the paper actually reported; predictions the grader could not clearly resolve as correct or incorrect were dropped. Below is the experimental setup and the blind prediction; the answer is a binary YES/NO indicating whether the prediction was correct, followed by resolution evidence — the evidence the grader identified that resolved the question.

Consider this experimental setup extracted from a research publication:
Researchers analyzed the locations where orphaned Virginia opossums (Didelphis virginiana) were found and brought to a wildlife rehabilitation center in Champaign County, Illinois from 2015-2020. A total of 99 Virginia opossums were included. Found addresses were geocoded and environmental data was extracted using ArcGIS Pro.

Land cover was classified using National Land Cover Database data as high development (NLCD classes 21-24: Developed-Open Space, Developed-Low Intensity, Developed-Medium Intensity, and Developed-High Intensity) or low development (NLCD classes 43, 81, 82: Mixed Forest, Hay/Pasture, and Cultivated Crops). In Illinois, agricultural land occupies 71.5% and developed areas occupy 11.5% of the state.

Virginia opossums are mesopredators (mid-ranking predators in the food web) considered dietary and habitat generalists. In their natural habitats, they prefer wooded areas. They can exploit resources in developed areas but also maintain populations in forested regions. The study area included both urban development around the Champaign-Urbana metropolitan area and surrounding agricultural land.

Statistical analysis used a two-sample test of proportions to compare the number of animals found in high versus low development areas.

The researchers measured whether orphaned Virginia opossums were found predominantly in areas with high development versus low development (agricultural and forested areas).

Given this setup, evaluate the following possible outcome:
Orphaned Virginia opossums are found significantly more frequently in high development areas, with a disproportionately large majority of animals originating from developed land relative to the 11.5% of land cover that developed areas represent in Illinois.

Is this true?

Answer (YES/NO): YES